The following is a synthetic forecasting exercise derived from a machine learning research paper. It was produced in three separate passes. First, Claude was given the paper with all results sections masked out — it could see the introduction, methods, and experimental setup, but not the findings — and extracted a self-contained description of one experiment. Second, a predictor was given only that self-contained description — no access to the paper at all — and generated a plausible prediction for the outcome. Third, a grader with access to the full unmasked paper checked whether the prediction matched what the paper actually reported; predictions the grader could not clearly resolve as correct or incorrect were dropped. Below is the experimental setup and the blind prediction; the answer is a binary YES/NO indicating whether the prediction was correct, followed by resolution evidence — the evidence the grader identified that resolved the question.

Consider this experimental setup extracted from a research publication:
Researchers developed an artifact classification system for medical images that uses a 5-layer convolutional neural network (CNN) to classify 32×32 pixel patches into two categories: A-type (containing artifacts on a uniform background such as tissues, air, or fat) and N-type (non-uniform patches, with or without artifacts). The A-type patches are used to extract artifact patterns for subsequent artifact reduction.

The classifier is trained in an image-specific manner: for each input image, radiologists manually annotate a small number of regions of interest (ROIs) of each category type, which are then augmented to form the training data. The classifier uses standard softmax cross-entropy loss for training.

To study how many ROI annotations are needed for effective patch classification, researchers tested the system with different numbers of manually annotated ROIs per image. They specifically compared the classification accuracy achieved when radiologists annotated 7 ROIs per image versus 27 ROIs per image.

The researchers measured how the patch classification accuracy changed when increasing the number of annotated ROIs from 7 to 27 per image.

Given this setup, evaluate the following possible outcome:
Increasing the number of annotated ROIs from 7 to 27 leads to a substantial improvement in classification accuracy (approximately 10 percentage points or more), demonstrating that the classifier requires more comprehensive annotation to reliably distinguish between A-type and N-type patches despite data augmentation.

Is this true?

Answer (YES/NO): NO